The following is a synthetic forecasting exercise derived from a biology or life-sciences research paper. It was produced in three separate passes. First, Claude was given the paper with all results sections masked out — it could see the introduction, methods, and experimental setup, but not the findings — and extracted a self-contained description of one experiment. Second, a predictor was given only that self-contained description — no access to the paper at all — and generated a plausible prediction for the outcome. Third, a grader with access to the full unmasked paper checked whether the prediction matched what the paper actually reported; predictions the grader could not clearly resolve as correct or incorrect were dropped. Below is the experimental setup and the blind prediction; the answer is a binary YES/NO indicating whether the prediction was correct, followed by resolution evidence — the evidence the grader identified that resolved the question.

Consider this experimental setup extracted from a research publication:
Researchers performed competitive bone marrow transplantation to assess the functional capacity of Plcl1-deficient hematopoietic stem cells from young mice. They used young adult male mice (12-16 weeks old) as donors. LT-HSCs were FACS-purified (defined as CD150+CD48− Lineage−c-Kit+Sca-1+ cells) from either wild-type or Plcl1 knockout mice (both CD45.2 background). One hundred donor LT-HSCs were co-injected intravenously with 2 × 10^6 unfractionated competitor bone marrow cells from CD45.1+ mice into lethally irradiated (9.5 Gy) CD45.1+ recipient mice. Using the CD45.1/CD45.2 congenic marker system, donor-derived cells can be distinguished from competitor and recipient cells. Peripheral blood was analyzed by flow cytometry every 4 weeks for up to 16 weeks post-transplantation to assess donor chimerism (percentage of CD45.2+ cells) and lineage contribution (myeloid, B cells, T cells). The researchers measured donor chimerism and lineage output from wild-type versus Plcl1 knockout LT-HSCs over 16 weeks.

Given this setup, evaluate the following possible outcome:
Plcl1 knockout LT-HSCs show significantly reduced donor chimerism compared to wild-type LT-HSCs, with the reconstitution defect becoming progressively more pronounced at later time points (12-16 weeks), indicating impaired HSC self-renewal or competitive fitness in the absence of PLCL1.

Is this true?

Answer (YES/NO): NO